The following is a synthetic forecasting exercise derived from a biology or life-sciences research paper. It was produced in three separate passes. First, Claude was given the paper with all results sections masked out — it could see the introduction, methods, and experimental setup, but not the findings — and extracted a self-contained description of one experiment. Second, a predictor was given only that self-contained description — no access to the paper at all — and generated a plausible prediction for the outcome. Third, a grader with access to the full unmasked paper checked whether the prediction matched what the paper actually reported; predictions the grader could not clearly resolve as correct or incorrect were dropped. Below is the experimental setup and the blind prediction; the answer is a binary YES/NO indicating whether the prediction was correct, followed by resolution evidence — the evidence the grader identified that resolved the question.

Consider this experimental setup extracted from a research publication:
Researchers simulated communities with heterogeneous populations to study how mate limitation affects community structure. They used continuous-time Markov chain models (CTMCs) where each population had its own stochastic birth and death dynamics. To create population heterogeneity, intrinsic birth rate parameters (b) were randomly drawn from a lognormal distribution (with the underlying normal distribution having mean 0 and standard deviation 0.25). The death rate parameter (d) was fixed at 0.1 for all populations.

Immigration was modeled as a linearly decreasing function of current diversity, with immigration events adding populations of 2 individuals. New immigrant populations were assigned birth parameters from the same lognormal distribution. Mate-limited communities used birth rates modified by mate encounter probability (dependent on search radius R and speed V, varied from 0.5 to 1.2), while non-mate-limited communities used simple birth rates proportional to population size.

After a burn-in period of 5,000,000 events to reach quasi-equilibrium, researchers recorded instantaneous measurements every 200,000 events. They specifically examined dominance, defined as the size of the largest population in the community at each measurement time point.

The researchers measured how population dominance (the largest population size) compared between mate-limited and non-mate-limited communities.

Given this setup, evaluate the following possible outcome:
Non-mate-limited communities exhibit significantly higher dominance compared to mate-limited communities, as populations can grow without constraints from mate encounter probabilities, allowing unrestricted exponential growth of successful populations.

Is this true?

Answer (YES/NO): NO